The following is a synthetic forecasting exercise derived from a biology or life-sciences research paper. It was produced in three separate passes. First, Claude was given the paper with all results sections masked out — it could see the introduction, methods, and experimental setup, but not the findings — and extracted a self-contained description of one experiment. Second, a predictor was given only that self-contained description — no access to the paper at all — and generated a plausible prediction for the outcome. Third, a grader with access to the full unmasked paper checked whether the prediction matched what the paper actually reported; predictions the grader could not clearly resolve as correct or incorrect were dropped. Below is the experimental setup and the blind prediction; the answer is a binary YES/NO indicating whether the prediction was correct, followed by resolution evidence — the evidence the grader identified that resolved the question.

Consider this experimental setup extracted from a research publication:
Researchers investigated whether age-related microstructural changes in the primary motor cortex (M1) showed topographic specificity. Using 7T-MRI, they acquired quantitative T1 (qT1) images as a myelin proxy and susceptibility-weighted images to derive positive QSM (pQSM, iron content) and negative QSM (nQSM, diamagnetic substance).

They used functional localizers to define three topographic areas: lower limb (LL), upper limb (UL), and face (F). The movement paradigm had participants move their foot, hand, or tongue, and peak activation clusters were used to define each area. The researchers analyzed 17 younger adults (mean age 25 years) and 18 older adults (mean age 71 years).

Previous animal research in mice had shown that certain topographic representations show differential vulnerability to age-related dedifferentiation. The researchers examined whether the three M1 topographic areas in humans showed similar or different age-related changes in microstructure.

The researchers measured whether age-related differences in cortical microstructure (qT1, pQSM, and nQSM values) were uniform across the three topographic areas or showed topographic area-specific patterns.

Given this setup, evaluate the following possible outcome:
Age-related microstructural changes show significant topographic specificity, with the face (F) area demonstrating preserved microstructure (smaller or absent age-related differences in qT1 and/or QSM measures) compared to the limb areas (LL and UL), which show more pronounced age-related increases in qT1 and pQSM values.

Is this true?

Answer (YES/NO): NO